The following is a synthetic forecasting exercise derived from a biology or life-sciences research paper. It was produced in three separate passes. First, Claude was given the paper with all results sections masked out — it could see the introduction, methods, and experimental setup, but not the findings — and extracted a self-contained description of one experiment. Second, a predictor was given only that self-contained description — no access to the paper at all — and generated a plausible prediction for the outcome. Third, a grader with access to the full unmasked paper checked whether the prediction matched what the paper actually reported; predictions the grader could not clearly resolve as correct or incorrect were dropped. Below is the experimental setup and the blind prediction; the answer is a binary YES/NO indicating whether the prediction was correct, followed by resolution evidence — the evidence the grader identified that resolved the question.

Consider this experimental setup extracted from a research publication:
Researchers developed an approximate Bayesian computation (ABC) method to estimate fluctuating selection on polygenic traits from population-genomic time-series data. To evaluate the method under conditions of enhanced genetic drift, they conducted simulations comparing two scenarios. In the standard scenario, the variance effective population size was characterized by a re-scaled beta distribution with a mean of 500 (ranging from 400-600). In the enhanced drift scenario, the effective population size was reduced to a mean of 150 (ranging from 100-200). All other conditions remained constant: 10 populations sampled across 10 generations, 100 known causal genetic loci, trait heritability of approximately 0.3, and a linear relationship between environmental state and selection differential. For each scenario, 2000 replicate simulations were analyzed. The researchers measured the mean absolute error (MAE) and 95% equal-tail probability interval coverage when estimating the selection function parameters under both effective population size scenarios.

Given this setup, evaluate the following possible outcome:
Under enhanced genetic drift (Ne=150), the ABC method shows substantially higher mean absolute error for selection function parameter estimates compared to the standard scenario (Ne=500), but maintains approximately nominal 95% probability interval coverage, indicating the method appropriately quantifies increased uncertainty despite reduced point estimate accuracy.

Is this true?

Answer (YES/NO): NO